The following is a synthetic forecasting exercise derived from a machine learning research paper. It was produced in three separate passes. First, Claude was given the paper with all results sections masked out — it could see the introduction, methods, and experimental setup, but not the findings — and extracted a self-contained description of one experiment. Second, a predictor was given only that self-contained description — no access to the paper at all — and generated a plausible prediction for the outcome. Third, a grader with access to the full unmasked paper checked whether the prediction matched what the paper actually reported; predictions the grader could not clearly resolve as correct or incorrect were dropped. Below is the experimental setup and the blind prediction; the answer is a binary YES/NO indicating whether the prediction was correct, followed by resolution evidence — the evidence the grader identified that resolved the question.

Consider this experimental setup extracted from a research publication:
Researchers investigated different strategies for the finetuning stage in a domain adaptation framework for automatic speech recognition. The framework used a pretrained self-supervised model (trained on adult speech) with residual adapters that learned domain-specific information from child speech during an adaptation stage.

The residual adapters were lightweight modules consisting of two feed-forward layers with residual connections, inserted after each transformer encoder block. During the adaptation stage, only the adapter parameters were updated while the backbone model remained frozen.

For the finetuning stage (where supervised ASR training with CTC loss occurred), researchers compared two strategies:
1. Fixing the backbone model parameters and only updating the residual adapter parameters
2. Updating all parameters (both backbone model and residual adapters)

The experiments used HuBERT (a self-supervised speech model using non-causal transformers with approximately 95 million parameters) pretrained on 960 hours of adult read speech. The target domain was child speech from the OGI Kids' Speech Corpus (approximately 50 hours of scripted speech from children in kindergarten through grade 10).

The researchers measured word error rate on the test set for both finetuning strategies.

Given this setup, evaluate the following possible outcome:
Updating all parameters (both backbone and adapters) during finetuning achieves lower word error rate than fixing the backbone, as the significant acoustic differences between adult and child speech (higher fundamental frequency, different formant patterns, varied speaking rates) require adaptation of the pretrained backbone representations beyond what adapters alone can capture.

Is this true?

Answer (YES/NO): YES